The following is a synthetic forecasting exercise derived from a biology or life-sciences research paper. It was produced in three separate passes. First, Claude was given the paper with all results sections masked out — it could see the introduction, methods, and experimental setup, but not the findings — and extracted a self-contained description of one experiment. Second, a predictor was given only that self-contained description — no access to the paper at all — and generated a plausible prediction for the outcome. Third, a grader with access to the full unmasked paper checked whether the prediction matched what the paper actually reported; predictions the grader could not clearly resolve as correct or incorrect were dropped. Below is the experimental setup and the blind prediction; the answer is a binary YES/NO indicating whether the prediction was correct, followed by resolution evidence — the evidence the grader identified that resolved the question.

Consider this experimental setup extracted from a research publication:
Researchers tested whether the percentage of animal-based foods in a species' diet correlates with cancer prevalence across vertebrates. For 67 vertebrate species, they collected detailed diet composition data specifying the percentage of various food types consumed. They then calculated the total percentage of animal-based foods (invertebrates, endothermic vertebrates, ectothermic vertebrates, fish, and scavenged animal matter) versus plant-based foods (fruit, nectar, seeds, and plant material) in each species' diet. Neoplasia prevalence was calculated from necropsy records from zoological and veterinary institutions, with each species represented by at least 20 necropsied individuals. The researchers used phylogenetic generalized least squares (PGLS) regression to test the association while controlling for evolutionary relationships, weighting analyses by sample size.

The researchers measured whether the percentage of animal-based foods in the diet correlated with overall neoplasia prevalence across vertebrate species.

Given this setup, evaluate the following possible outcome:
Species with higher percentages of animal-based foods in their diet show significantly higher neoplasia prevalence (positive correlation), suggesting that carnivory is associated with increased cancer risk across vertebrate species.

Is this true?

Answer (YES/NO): NO